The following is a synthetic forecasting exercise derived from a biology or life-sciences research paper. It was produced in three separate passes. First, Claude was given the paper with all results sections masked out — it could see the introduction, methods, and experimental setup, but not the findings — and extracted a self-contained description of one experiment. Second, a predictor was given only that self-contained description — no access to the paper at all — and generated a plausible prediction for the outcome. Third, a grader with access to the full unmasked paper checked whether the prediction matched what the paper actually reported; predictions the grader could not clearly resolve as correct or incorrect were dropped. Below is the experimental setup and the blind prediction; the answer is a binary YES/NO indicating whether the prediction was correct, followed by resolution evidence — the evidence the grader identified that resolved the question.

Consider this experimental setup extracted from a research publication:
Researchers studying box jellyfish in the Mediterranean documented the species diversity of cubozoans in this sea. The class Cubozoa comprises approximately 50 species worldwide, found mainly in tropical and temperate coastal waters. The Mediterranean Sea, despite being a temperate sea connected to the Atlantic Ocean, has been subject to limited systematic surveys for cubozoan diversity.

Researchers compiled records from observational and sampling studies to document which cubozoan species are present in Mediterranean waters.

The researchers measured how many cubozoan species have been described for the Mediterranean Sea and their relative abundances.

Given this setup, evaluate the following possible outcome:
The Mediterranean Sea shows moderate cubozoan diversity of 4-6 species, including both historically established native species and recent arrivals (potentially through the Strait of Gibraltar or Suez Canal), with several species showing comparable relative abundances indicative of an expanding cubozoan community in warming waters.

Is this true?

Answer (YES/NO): NO